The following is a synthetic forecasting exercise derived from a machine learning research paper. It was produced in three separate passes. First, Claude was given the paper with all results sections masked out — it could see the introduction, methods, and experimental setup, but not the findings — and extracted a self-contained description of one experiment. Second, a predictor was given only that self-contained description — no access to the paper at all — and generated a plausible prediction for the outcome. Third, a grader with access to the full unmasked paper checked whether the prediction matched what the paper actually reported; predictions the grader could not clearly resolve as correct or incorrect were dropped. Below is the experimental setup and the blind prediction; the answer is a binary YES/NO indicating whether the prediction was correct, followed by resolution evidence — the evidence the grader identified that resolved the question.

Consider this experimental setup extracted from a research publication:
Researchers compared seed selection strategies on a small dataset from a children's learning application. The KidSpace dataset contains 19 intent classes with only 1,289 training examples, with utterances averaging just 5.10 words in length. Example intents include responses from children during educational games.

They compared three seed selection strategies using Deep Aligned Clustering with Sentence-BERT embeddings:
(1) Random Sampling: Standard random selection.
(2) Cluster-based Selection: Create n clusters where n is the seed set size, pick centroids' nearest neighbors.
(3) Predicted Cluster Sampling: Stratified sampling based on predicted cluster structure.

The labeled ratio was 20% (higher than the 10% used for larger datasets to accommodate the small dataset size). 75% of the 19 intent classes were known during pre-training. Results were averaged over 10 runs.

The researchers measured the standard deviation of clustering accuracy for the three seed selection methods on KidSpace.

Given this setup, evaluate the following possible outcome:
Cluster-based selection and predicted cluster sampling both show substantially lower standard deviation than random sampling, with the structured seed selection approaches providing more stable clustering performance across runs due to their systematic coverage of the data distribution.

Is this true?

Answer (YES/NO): NO